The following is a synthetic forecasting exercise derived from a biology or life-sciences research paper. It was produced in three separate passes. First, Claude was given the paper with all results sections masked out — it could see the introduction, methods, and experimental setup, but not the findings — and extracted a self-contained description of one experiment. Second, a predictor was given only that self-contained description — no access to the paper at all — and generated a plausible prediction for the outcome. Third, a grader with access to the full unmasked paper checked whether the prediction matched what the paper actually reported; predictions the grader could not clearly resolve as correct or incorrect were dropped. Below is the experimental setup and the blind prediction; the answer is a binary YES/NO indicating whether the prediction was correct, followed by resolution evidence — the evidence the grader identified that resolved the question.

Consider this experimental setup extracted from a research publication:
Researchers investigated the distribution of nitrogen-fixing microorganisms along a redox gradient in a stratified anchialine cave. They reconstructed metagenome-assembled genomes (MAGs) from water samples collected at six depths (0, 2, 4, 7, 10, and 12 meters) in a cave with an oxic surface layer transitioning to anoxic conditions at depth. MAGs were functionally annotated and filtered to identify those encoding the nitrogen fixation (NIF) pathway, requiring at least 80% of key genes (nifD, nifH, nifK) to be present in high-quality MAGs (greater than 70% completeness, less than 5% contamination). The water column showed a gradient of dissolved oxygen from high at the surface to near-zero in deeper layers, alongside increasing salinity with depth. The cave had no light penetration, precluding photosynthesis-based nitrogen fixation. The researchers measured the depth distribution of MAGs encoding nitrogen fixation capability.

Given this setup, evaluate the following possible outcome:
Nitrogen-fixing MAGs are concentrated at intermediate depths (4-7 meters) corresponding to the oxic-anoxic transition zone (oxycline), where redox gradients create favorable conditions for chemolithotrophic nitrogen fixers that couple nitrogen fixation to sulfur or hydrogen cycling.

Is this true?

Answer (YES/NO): NO